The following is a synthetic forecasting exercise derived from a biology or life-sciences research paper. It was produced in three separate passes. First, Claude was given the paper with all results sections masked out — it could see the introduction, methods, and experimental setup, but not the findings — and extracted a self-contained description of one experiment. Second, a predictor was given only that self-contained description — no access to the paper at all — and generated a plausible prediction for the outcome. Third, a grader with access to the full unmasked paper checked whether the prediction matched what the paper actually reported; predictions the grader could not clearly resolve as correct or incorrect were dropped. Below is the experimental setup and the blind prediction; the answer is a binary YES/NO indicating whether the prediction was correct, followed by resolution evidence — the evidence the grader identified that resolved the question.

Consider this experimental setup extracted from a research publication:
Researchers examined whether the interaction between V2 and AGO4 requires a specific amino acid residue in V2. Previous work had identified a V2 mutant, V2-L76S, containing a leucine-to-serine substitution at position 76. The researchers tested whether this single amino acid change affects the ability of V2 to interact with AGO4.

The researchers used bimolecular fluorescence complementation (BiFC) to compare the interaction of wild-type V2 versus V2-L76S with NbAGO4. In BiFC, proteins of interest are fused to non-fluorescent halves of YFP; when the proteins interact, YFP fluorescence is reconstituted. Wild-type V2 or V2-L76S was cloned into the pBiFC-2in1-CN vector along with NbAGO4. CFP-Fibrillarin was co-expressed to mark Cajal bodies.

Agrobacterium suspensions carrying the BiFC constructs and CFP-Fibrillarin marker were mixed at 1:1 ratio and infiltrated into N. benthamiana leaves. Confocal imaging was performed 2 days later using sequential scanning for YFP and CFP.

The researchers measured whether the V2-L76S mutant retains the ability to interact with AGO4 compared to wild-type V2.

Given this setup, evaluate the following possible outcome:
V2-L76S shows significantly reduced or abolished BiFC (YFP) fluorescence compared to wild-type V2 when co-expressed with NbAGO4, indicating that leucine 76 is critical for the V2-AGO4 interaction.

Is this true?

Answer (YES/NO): NO